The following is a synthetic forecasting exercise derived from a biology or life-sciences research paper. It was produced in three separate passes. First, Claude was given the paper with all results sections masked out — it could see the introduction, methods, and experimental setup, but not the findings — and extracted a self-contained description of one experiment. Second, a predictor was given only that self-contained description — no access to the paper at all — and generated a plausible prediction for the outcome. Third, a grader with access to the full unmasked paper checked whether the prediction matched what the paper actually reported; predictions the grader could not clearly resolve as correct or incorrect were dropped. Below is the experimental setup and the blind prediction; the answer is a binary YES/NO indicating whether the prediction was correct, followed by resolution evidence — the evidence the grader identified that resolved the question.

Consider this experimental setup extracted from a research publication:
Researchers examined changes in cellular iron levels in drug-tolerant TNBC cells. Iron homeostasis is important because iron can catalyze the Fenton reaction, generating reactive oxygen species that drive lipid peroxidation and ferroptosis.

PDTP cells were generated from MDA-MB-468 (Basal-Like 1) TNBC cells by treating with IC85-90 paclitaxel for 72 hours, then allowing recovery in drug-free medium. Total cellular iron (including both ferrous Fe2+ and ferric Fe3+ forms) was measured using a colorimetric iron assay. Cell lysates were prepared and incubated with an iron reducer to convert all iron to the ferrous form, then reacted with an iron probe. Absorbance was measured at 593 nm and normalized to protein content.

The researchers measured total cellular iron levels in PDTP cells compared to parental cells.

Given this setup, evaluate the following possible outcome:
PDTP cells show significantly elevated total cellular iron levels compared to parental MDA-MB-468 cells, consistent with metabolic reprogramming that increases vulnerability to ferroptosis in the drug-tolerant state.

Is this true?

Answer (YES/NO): NO